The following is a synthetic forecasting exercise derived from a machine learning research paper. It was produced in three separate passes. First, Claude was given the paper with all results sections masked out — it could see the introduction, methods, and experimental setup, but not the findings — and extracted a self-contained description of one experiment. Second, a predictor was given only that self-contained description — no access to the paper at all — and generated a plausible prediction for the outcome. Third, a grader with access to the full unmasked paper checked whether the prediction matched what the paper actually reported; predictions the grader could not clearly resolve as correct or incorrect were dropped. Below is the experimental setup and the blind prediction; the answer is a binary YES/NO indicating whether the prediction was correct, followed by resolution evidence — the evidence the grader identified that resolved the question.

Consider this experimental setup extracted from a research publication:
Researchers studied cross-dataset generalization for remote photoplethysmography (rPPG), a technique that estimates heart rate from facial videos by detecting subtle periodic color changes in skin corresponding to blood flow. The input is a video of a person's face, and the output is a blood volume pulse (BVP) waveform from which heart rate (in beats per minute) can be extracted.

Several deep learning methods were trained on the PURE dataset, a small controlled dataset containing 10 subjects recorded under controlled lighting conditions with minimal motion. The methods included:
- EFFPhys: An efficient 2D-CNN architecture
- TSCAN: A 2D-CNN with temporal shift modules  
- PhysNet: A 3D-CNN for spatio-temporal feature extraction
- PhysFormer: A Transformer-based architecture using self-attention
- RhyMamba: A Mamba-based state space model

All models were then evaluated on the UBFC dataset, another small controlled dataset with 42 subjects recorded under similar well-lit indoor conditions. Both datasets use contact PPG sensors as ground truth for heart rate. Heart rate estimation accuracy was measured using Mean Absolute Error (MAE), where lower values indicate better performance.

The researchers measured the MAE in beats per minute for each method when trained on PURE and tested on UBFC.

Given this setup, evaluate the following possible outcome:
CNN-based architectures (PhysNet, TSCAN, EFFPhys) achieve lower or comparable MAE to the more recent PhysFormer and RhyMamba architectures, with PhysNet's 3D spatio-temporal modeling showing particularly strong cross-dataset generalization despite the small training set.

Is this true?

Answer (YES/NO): NO